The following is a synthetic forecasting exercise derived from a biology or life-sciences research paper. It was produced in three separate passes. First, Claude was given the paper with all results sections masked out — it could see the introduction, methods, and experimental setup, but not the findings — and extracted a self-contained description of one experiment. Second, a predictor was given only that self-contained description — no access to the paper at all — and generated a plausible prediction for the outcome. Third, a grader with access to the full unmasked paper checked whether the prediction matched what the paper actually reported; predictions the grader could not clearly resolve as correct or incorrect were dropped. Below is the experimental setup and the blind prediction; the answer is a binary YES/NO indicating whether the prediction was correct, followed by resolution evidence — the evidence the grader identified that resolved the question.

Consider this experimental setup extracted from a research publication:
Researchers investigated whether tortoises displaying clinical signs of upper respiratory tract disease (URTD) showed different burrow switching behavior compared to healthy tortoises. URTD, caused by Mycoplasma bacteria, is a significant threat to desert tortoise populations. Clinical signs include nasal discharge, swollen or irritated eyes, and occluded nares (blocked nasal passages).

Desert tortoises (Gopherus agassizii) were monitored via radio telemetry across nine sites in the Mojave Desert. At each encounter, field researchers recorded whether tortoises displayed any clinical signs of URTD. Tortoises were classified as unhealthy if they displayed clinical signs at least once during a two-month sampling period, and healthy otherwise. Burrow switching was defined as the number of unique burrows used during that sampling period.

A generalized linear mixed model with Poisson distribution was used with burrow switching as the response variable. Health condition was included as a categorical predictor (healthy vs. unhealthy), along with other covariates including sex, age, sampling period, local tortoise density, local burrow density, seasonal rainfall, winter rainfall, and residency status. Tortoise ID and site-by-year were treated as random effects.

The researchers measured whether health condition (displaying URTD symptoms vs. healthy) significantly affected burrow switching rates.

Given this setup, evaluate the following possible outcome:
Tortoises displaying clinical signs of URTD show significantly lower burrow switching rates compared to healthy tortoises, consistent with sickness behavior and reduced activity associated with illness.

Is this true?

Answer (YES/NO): NO